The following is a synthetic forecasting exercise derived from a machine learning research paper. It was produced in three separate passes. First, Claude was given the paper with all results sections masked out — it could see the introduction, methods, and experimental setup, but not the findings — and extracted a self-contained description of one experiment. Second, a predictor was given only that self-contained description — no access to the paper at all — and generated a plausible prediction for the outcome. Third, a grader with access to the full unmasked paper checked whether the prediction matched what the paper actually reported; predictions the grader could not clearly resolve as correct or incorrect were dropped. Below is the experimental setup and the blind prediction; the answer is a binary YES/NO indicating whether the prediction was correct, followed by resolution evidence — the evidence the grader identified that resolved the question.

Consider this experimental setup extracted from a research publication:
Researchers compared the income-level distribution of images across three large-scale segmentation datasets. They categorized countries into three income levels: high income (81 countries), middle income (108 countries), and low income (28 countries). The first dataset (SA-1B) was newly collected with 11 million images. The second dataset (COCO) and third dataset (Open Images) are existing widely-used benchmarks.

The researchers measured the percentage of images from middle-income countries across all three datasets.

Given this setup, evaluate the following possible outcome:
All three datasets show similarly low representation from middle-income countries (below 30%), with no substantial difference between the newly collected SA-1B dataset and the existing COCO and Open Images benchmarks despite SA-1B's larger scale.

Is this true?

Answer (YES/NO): NO